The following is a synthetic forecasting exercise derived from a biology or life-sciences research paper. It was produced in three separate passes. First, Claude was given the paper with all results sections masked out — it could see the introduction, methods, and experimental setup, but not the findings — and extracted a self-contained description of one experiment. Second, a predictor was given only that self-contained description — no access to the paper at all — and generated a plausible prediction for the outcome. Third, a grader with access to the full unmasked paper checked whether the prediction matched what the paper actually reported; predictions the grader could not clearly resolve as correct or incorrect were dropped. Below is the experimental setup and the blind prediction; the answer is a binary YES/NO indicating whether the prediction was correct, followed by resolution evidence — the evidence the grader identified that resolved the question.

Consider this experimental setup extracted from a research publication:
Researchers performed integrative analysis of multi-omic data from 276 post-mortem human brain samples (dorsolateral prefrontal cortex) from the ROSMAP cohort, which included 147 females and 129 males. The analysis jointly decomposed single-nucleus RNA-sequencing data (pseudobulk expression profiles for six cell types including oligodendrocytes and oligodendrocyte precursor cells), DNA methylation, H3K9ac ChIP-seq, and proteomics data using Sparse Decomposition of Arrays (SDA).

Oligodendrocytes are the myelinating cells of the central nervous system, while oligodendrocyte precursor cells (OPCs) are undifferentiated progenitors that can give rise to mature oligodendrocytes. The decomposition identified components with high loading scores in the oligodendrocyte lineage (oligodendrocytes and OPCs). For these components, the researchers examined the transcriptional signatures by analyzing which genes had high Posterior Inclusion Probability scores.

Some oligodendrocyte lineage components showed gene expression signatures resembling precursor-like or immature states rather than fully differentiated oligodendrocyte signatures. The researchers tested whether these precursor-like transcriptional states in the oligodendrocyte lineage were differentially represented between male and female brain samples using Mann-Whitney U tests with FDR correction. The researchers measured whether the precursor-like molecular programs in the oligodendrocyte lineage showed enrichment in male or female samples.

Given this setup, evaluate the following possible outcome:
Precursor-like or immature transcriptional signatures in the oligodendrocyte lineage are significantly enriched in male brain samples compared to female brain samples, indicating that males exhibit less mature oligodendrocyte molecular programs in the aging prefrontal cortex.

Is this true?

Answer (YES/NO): NO